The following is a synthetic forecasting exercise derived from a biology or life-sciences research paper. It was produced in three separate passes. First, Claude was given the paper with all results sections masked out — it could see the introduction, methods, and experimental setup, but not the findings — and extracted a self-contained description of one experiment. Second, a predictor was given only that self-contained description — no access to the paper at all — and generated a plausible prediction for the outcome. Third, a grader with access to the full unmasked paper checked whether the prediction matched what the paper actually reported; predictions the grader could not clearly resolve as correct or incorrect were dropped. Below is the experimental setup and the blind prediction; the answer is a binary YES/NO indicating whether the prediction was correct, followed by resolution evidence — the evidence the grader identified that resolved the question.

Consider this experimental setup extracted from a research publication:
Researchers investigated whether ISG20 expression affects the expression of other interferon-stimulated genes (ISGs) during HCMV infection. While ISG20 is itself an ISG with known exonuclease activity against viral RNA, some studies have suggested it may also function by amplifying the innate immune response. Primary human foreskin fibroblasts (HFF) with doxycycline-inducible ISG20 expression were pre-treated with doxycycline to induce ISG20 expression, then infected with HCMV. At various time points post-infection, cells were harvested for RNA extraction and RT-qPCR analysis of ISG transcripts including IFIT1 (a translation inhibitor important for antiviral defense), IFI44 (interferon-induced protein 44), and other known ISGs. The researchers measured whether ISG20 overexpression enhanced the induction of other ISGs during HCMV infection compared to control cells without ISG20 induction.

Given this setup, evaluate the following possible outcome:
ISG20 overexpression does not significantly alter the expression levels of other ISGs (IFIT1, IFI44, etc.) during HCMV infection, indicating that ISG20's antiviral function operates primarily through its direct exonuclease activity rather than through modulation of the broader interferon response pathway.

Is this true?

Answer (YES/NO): NO